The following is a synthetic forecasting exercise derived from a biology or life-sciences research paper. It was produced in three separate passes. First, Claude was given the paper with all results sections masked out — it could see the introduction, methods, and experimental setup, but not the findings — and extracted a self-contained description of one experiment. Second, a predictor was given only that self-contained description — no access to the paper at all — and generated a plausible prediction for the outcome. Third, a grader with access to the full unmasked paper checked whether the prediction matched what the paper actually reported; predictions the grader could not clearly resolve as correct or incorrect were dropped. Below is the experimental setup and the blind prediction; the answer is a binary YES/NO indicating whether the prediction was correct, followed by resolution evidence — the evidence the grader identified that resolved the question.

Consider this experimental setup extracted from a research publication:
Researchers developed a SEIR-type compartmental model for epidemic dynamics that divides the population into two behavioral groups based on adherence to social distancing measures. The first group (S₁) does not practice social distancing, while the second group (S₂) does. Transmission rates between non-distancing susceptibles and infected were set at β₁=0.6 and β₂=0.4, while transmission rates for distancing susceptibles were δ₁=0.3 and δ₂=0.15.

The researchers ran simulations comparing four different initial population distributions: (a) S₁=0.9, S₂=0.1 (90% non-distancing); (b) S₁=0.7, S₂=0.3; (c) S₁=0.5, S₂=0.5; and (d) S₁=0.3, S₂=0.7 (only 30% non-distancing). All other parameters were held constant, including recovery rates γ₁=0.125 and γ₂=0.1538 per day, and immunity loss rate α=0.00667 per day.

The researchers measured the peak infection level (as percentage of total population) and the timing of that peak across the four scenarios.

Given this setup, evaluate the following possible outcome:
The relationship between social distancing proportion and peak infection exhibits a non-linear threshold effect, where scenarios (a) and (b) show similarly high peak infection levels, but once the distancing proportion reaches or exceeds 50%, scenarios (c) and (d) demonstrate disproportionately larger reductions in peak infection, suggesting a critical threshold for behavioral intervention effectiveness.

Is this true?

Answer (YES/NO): NO